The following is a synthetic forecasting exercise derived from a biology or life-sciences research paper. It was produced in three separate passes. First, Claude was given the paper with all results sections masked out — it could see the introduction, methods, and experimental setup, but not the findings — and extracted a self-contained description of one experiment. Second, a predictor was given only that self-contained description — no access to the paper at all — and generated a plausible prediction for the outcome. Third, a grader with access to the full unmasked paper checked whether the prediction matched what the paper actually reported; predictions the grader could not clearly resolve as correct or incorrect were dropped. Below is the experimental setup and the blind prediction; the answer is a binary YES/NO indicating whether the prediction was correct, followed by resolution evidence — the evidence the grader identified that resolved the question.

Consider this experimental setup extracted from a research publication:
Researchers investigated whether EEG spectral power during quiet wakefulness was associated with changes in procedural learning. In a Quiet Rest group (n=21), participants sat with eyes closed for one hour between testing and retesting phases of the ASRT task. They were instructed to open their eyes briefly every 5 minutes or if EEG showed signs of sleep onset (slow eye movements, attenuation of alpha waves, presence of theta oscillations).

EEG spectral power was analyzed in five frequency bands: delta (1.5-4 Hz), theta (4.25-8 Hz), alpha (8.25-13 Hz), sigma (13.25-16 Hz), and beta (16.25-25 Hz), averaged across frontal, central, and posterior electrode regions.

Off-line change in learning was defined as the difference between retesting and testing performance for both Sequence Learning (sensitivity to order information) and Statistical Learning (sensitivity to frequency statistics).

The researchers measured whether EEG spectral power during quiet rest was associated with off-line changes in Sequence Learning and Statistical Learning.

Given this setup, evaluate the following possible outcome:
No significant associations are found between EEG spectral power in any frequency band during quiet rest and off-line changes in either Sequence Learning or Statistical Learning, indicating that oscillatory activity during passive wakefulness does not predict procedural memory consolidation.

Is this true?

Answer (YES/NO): YES